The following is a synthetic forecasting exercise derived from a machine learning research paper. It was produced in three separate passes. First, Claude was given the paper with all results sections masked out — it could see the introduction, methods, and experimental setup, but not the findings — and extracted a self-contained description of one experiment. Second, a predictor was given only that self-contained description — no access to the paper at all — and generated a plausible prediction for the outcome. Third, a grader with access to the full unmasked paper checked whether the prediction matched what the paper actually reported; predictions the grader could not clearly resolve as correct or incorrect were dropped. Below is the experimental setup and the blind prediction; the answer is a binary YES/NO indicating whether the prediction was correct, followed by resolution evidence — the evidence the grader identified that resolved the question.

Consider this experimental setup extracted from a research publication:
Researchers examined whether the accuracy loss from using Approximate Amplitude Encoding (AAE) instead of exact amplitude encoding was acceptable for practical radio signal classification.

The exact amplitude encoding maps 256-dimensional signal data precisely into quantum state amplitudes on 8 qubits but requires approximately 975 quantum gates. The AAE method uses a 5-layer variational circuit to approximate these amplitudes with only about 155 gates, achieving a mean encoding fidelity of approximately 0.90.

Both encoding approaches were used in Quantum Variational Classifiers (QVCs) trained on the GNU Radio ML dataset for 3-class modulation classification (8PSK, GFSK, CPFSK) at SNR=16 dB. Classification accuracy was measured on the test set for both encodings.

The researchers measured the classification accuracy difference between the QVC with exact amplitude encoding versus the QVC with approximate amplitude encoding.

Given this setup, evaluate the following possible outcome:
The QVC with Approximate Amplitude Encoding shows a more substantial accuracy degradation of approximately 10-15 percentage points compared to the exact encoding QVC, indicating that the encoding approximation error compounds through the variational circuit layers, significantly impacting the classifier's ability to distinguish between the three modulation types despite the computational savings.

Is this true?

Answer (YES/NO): NO